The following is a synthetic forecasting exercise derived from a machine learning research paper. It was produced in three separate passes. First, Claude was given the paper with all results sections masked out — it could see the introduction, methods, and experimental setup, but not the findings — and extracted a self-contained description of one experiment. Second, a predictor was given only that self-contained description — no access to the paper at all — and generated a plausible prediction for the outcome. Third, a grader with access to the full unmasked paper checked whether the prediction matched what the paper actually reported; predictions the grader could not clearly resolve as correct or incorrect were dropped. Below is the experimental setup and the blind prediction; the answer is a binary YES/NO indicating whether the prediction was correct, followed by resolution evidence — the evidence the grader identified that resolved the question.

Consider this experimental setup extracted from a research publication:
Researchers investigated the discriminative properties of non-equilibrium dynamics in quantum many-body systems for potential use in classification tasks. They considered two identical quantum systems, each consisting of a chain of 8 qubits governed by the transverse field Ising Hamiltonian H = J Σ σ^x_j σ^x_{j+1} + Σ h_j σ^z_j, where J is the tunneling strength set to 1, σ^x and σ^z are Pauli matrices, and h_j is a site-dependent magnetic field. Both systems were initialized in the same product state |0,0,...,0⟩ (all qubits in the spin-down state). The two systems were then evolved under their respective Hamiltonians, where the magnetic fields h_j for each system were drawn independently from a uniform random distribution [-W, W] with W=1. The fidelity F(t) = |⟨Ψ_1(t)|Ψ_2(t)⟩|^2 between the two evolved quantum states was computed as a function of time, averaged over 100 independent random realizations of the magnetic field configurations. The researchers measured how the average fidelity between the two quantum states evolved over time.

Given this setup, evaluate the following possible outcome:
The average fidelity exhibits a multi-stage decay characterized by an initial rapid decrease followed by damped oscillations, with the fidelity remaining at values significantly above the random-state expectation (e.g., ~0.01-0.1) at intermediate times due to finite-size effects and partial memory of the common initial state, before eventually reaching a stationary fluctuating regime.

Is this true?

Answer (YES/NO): NO